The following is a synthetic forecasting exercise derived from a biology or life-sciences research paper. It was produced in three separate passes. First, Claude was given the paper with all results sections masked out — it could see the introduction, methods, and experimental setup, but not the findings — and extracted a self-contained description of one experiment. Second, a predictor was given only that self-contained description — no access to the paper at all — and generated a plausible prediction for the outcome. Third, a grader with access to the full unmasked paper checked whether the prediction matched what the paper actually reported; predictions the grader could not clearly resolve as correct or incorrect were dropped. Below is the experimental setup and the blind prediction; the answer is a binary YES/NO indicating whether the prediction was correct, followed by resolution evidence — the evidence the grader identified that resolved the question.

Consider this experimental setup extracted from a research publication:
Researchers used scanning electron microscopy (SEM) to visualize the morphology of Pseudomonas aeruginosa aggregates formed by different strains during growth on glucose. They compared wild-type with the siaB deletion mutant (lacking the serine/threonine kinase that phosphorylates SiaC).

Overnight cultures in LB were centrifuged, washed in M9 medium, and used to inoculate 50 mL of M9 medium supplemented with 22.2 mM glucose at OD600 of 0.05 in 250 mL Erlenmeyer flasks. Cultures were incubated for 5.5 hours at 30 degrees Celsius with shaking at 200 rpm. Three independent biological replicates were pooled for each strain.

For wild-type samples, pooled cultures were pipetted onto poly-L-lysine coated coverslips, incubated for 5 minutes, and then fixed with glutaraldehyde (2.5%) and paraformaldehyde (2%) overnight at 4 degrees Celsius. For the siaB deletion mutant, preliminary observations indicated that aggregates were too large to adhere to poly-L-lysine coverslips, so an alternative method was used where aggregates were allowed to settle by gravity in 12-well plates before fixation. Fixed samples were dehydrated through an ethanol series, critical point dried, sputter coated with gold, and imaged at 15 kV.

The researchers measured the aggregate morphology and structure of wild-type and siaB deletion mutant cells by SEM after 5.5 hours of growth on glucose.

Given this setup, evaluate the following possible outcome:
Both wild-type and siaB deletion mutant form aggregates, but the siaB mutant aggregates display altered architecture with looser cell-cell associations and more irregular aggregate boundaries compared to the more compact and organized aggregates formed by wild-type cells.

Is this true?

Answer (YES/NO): NO